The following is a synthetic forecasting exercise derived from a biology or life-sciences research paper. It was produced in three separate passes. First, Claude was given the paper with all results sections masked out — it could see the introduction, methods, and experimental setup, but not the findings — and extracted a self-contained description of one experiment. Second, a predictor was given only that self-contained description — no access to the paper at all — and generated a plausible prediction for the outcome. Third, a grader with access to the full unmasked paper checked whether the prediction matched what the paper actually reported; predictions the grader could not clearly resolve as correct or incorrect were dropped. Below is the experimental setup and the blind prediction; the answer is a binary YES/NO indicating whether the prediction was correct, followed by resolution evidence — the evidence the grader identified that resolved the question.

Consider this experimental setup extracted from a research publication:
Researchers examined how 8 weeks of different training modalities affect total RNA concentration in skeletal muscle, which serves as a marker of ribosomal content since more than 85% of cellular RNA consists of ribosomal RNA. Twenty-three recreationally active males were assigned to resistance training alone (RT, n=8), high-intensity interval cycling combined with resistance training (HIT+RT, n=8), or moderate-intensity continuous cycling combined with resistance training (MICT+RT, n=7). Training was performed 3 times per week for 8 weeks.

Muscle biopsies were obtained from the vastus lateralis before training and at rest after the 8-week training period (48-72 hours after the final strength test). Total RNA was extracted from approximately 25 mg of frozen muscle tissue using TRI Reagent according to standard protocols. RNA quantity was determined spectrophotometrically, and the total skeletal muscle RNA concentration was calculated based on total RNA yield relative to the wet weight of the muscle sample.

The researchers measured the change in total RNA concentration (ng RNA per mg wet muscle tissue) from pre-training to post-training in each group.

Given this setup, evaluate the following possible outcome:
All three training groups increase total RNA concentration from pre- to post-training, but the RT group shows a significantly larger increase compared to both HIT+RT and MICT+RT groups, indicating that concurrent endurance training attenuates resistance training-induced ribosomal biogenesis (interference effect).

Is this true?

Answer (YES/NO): NO